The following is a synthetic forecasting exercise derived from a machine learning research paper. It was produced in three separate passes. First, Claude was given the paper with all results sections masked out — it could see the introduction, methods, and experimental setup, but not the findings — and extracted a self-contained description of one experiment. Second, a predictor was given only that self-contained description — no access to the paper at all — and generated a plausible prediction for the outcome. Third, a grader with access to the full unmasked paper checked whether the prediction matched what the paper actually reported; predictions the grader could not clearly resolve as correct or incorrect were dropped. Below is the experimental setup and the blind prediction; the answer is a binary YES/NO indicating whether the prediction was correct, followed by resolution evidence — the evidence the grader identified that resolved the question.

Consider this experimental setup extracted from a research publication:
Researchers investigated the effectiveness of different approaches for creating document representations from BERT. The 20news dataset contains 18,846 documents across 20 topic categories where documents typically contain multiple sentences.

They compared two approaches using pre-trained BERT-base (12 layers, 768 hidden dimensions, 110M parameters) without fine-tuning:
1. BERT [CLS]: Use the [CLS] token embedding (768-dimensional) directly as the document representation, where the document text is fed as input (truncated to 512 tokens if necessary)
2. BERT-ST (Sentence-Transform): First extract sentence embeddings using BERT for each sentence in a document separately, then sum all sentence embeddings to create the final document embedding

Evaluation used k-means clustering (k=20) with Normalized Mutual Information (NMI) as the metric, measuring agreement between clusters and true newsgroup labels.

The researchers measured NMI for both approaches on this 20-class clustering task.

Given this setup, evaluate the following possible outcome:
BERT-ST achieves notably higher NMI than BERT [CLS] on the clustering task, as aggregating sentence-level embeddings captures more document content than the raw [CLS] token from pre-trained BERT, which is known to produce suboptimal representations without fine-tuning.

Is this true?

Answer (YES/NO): NO